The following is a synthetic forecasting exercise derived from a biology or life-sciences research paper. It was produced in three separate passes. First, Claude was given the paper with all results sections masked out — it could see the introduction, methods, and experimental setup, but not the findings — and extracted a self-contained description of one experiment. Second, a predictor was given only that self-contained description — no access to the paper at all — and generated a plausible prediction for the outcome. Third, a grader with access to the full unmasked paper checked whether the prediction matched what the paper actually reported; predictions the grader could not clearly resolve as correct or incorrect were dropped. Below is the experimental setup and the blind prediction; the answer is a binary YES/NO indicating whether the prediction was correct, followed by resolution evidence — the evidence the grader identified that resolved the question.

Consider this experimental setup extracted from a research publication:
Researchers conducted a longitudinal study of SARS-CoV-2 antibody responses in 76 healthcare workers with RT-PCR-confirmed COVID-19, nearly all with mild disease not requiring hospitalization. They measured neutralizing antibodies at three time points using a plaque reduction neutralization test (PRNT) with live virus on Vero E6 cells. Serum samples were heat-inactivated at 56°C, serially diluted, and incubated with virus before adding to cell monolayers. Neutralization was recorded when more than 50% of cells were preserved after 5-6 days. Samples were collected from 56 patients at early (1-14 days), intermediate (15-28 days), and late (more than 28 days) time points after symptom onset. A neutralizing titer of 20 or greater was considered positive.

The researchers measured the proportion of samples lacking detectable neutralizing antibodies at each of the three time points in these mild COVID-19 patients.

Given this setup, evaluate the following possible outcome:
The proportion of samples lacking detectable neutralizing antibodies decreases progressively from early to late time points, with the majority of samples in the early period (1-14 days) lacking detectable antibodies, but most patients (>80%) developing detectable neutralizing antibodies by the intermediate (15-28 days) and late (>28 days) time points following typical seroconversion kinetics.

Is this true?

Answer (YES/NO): NO